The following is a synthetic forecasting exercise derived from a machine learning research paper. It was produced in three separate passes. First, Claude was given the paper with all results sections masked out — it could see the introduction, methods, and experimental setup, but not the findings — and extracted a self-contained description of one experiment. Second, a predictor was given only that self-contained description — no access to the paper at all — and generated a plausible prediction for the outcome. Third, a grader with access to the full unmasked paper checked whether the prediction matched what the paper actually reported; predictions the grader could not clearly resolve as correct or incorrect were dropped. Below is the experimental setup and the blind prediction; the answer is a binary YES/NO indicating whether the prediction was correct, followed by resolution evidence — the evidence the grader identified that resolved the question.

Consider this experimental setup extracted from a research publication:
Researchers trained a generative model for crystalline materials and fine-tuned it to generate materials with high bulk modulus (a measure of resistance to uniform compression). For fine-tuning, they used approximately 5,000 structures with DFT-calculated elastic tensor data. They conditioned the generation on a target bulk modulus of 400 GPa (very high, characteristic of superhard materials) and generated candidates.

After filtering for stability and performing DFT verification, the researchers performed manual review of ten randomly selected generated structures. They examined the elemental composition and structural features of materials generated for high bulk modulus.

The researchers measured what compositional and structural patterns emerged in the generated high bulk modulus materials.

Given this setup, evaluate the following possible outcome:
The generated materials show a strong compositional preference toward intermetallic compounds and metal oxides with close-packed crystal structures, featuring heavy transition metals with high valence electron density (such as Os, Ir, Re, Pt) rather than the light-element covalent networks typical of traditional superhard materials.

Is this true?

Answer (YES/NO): NO